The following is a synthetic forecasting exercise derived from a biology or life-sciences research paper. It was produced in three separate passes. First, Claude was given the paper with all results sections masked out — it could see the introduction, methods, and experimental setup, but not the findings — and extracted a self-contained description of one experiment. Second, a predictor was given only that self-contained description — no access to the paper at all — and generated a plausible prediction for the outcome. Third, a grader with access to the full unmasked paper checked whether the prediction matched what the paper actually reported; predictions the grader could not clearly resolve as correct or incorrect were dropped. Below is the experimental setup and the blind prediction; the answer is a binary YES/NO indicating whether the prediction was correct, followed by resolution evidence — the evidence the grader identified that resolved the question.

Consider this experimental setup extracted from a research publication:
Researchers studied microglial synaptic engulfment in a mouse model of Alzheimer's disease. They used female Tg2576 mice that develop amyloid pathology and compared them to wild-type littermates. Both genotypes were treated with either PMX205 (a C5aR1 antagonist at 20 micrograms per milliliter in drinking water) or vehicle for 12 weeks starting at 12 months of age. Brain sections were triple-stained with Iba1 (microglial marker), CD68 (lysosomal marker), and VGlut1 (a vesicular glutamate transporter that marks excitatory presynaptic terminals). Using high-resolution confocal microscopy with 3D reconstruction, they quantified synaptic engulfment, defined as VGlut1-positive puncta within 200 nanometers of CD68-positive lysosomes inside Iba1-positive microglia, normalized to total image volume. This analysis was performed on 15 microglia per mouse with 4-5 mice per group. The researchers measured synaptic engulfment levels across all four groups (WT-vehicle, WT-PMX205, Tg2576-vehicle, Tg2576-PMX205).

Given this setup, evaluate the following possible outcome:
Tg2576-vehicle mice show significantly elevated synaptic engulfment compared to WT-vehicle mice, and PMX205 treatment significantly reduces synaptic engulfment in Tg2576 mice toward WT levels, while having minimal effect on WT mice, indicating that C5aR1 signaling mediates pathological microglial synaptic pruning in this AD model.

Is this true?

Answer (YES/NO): YES